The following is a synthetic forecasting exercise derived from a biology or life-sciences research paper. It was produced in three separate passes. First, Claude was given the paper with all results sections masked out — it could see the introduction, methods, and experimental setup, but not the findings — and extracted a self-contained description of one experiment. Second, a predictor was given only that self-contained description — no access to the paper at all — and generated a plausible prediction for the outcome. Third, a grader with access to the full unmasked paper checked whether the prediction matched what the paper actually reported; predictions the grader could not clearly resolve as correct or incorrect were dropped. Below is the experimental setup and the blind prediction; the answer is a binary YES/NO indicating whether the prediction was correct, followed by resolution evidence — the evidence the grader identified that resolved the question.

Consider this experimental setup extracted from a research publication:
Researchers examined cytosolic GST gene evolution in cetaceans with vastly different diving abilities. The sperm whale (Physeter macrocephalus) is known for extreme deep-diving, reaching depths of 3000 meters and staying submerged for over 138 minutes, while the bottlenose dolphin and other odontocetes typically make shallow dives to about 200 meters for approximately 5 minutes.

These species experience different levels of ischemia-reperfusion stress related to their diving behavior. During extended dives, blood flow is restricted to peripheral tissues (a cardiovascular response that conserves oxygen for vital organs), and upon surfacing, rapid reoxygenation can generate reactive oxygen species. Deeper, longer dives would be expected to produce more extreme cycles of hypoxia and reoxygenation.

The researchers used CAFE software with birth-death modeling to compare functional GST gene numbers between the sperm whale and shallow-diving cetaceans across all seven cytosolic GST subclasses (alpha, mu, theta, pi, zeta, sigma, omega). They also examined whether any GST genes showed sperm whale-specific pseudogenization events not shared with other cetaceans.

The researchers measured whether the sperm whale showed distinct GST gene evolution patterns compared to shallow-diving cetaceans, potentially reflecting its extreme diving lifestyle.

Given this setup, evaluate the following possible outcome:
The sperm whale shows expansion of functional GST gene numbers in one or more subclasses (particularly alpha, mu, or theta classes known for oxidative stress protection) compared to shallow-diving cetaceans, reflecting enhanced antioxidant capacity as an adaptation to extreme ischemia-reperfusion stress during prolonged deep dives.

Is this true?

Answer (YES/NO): NO